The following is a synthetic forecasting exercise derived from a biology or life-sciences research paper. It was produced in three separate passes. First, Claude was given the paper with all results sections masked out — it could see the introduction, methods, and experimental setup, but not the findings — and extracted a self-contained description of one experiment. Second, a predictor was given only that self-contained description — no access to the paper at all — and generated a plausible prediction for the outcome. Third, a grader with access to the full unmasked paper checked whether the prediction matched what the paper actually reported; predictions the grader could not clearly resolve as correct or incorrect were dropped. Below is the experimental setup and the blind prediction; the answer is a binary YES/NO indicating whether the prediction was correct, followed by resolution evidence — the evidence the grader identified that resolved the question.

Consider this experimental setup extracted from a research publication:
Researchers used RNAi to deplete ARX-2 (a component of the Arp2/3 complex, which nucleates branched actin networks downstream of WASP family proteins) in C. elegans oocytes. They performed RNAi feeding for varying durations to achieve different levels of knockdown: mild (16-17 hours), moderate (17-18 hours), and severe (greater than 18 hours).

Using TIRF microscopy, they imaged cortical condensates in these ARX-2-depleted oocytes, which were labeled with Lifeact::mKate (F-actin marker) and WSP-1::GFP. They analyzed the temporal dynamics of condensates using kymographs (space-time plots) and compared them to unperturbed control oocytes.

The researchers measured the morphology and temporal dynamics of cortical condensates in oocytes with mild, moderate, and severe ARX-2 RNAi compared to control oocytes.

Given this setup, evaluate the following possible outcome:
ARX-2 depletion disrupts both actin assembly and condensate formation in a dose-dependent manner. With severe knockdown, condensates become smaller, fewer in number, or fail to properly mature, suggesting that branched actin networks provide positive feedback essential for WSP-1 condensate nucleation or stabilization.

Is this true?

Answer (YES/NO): NO